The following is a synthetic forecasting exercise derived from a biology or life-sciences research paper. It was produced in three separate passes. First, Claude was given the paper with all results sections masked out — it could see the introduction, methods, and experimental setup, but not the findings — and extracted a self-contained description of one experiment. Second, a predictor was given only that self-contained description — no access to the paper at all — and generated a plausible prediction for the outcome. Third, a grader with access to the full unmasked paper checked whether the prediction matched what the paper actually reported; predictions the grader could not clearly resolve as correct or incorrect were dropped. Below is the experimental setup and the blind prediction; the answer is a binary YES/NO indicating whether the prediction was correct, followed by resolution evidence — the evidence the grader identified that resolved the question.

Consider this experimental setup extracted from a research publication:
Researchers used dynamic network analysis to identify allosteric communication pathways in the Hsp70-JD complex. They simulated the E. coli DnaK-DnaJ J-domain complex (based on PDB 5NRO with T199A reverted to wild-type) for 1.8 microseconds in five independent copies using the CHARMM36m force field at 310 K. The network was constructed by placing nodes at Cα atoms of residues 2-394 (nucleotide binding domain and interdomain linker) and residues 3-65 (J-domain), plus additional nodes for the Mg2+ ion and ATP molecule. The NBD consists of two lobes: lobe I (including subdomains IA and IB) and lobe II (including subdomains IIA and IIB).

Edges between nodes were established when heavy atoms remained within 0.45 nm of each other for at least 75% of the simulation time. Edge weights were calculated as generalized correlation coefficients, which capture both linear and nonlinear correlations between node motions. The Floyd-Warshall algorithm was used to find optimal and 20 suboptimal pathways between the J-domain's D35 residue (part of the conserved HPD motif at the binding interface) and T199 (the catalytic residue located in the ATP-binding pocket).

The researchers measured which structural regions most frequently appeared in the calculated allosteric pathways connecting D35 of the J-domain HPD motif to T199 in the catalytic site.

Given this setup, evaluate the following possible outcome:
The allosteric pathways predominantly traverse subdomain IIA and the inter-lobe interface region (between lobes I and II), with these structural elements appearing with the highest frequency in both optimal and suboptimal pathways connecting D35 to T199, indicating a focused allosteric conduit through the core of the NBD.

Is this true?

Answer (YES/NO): NO